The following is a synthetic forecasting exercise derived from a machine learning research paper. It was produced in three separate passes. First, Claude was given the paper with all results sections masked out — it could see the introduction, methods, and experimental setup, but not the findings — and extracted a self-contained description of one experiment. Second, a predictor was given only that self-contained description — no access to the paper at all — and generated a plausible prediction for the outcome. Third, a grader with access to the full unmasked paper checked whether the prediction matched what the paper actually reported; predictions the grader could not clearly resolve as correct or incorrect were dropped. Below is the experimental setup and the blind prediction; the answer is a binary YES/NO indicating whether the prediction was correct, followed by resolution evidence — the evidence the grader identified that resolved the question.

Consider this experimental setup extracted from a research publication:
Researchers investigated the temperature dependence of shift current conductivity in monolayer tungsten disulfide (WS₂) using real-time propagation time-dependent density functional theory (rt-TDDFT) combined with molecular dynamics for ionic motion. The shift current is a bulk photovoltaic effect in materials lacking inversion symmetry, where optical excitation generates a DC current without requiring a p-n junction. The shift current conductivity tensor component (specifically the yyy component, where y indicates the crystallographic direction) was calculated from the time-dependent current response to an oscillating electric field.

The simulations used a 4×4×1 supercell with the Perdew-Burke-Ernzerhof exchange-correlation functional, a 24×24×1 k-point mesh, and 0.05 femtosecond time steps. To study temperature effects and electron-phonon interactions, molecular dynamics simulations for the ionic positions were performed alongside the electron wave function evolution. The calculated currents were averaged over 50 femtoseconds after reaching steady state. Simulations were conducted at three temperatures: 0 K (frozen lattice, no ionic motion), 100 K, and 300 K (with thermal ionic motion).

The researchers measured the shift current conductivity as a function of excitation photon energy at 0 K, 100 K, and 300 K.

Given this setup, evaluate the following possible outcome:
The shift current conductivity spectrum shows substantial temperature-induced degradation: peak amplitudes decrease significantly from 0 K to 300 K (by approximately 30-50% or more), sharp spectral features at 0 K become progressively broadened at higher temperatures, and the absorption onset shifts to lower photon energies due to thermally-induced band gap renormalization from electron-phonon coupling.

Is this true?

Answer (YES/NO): NO